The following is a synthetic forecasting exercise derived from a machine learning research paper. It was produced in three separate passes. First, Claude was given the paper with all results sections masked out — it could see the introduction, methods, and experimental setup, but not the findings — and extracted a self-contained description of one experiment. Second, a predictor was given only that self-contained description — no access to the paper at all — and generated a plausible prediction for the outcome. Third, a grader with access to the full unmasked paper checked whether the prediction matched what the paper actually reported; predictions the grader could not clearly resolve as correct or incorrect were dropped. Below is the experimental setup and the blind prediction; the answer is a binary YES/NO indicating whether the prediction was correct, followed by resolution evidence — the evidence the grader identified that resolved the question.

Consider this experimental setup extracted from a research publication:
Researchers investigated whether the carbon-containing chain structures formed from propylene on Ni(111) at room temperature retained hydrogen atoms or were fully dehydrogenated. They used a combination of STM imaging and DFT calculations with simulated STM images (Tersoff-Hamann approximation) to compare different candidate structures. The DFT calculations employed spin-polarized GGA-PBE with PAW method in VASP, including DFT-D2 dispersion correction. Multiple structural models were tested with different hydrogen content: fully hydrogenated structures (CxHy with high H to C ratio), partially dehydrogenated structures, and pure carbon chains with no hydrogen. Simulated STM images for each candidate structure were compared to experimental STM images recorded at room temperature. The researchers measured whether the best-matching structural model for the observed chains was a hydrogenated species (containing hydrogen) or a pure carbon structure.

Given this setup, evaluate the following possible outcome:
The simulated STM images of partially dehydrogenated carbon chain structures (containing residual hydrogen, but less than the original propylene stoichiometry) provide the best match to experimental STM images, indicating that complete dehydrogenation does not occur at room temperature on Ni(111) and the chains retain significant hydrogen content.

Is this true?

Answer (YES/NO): NO